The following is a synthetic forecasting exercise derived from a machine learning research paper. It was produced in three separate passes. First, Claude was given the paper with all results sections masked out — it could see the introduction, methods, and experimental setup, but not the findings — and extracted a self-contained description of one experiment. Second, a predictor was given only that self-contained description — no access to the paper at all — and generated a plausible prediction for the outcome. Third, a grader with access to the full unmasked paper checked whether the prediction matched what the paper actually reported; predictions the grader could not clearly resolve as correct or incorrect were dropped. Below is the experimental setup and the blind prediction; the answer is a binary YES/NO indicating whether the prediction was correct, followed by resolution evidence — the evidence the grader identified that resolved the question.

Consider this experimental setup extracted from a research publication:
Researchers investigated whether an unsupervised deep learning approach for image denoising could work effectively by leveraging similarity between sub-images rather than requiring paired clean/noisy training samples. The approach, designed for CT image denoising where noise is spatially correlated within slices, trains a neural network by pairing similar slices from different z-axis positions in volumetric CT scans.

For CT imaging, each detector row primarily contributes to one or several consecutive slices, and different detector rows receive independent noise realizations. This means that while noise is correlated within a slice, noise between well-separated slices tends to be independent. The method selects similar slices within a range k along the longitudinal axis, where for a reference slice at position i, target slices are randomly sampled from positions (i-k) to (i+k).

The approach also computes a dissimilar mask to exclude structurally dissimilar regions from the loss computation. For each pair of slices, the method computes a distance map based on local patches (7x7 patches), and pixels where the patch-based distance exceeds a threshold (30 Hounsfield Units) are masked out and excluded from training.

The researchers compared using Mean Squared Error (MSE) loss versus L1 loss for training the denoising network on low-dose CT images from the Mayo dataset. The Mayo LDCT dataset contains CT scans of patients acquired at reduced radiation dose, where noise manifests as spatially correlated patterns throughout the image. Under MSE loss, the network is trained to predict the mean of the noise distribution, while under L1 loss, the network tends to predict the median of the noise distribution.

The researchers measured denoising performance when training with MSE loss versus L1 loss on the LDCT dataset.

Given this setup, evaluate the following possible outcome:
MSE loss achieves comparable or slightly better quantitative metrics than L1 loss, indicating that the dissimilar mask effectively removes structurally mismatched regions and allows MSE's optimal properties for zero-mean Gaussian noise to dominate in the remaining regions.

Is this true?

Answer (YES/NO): NO